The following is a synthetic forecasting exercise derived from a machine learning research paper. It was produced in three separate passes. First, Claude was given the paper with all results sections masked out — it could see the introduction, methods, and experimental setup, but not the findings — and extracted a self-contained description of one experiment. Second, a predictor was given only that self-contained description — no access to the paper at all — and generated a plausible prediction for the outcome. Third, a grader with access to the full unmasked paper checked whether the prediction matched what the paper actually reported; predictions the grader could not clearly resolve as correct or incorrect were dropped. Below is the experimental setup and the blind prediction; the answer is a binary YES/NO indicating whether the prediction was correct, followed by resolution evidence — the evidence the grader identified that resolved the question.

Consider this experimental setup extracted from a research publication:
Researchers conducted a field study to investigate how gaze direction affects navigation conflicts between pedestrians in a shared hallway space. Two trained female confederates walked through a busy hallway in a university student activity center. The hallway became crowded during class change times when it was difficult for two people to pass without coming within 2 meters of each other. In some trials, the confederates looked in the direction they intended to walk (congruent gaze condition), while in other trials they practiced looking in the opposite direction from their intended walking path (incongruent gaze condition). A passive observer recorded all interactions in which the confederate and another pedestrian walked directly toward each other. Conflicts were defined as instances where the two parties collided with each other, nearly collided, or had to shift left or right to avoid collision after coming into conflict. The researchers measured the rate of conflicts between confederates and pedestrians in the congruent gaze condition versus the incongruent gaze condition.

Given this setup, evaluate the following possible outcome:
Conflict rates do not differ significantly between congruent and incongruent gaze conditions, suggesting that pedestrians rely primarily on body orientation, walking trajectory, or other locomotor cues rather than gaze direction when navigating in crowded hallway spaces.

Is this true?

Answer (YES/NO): NO